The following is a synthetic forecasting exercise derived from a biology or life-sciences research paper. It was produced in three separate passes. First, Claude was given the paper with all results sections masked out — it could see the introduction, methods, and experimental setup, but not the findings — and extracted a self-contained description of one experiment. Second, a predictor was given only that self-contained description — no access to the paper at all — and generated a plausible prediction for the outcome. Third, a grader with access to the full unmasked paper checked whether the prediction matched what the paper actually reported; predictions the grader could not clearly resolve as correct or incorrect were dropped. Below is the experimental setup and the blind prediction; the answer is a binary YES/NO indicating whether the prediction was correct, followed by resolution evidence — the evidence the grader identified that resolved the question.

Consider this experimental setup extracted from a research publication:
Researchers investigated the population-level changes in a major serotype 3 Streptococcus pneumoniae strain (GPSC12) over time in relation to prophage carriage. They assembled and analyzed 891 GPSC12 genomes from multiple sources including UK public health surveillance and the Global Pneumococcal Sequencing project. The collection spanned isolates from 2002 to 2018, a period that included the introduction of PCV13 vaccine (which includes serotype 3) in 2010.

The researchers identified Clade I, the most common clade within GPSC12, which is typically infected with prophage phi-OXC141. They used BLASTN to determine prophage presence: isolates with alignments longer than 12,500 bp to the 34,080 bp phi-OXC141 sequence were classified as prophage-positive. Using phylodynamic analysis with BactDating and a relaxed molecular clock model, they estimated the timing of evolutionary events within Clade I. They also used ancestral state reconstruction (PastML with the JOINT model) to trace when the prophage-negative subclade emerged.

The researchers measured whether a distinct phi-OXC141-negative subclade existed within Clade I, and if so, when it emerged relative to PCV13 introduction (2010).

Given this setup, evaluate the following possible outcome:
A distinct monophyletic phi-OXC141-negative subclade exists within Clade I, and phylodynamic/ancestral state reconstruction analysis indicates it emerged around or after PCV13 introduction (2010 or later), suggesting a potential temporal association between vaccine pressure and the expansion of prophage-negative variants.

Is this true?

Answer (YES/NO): NO